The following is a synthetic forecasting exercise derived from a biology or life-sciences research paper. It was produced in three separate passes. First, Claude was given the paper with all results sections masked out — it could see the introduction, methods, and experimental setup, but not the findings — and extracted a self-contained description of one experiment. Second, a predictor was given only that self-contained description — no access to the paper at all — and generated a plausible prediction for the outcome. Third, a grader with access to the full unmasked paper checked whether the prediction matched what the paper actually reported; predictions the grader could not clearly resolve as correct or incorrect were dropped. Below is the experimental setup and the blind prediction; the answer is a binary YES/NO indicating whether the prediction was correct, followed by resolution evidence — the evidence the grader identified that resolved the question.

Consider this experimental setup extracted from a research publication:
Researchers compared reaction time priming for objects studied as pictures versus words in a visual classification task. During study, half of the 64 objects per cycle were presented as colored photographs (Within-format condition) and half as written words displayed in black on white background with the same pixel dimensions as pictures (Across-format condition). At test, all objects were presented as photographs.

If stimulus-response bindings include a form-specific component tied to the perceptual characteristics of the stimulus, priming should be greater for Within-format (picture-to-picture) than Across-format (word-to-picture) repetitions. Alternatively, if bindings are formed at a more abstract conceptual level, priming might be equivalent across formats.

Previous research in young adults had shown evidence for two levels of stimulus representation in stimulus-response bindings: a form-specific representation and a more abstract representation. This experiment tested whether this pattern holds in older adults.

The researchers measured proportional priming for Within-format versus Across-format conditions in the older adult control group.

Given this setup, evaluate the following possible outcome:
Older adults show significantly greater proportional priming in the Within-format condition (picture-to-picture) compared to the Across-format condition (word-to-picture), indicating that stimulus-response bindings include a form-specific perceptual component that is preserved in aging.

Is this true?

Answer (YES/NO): YES